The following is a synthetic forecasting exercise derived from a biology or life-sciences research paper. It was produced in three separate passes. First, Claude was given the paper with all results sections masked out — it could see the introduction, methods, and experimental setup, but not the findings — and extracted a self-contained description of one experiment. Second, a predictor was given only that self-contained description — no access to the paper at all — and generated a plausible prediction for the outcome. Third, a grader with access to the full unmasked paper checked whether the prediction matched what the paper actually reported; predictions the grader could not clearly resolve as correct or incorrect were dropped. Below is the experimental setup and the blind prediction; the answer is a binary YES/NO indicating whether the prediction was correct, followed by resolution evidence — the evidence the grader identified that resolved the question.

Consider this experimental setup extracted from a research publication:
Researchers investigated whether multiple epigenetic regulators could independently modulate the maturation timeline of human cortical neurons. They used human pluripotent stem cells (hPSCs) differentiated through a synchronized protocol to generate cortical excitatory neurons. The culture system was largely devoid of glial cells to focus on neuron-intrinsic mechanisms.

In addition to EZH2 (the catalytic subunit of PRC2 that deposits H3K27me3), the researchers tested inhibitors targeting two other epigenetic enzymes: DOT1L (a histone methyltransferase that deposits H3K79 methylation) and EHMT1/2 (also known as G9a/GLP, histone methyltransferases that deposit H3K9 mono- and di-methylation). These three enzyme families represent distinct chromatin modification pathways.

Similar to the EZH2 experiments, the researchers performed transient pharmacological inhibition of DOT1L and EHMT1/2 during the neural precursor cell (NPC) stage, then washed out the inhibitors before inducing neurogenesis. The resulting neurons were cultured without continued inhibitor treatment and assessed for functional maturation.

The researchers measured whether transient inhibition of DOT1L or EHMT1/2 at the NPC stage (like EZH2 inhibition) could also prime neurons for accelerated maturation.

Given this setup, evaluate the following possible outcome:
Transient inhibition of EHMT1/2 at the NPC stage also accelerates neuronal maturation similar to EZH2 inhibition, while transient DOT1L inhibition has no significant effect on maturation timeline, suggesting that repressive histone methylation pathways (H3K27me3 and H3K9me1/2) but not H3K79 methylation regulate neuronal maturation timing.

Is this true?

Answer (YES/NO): NO